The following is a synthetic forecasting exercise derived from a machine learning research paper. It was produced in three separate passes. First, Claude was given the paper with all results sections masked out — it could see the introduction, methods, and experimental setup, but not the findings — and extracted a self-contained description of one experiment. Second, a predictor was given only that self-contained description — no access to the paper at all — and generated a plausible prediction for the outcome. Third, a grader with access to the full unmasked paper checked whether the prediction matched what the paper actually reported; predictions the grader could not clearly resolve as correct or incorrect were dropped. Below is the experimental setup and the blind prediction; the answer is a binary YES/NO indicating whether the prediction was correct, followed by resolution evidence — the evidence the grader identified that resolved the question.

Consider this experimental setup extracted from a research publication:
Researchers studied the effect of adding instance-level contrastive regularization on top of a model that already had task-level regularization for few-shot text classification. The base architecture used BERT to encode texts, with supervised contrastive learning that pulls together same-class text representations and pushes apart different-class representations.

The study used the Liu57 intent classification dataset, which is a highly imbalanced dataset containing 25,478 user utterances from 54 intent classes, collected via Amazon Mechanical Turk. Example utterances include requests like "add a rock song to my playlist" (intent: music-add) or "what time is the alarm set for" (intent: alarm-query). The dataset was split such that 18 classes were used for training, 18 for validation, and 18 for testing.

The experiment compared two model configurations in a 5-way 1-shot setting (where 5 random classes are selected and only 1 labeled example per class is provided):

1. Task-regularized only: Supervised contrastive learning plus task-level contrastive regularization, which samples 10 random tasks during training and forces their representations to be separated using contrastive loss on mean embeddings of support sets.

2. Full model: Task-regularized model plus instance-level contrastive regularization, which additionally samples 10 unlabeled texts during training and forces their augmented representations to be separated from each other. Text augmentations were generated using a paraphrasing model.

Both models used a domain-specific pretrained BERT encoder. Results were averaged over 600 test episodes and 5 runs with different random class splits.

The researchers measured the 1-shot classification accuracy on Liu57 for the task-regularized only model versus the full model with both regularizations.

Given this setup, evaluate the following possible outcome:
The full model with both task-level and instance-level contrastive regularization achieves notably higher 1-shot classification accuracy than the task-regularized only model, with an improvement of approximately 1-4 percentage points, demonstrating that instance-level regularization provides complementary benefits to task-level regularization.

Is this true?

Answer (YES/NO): NO